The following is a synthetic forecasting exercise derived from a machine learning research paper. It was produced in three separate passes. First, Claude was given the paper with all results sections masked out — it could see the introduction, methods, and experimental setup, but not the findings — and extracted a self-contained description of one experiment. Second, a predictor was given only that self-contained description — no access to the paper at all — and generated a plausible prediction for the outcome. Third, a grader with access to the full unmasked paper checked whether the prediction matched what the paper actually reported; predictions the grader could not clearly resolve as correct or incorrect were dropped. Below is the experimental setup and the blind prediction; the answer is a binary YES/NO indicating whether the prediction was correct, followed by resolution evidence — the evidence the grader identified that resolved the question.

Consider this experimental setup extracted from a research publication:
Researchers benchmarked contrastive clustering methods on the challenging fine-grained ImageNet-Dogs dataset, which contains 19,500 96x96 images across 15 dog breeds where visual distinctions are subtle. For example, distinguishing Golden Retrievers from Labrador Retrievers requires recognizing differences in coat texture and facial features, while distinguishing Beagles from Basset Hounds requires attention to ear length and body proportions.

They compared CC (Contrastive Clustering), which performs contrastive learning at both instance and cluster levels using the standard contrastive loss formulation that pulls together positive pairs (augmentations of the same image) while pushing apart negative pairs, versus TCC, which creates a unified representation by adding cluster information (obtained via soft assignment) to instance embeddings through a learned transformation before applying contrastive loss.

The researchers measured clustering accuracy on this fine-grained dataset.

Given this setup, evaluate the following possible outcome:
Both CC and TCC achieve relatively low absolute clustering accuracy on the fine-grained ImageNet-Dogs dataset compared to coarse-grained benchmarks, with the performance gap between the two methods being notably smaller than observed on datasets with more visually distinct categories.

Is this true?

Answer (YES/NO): NO